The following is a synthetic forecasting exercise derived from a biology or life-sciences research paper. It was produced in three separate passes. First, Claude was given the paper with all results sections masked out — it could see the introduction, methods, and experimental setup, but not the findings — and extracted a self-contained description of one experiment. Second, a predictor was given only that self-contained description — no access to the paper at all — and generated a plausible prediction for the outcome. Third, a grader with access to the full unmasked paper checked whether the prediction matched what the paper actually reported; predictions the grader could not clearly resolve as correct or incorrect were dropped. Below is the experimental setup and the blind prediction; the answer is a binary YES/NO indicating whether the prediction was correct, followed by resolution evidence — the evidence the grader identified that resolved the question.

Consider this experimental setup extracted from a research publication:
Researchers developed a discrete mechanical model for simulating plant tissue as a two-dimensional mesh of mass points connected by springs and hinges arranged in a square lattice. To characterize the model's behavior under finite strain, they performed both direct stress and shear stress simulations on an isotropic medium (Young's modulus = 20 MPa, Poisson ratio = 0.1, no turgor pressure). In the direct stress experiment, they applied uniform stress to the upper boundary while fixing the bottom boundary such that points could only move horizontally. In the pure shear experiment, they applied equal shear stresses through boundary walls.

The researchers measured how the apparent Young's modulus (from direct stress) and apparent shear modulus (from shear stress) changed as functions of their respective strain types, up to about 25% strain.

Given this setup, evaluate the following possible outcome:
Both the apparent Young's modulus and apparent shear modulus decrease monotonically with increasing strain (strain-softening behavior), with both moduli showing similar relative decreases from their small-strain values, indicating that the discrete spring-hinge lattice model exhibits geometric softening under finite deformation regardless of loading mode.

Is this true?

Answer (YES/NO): NO